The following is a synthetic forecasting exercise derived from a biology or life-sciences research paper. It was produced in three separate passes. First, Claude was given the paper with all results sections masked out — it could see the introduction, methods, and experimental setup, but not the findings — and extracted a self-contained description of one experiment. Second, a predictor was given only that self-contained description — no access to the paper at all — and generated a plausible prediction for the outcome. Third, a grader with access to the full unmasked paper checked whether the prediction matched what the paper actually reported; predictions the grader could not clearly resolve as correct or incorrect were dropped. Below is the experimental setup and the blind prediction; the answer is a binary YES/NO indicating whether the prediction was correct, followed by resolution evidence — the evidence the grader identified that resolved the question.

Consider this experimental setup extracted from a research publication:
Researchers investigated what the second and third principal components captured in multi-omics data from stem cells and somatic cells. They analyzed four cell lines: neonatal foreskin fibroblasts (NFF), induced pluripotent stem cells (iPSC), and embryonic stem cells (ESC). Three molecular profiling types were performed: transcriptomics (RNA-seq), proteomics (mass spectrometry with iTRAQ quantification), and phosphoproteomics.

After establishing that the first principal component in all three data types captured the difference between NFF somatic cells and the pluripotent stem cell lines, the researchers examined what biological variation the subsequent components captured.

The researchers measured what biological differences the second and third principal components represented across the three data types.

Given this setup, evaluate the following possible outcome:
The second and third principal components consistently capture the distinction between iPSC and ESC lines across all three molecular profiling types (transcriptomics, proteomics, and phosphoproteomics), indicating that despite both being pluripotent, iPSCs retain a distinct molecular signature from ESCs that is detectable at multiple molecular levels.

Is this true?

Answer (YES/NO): NO